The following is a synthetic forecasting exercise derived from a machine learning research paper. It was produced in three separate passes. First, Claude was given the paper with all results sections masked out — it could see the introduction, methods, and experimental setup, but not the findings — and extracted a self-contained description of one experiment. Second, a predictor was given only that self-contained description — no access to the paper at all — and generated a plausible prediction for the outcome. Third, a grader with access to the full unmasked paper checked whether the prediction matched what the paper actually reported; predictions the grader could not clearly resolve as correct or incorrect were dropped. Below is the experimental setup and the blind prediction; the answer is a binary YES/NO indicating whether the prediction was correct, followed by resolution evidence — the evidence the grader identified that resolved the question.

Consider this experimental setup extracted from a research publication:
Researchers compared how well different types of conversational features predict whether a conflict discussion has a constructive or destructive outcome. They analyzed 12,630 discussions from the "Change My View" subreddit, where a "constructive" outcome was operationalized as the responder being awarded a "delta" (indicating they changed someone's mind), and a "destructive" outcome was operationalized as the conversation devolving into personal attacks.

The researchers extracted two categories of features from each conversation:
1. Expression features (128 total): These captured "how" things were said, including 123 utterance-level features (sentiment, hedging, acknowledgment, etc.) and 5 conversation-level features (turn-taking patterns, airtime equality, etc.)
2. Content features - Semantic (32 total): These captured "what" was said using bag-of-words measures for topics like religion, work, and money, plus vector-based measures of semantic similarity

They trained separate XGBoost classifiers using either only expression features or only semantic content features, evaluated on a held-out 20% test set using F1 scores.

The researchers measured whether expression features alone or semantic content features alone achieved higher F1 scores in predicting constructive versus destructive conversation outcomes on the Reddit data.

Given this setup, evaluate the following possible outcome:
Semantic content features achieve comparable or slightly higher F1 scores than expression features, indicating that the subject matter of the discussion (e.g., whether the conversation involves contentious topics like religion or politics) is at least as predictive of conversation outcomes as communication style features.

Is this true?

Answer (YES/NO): NO